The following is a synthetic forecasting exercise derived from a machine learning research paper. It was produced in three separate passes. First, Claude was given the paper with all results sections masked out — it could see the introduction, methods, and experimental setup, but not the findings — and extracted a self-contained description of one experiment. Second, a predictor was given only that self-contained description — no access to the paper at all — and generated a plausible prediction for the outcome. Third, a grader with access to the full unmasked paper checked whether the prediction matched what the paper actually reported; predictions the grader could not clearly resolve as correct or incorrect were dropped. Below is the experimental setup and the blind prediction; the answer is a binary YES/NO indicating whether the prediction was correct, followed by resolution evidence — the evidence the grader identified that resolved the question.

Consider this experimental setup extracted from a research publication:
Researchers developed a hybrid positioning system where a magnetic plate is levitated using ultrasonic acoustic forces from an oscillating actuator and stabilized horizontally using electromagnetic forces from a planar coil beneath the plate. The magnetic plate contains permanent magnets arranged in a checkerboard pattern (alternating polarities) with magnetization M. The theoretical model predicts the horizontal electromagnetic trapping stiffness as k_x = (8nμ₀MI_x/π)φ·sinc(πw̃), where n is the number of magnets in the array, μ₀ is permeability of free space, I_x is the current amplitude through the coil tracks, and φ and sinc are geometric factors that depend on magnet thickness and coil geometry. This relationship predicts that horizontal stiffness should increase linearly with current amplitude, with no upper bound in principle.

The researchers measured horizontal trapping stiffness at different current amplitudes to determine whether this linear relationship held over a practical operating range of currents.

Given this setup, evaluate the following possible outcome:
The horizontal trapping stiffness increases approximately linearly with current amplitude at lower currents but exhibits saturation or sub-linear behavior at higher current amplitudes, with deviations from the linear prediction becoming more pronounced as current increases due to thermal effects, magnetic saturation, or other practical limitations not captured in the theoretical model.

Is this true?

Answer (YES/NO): NO